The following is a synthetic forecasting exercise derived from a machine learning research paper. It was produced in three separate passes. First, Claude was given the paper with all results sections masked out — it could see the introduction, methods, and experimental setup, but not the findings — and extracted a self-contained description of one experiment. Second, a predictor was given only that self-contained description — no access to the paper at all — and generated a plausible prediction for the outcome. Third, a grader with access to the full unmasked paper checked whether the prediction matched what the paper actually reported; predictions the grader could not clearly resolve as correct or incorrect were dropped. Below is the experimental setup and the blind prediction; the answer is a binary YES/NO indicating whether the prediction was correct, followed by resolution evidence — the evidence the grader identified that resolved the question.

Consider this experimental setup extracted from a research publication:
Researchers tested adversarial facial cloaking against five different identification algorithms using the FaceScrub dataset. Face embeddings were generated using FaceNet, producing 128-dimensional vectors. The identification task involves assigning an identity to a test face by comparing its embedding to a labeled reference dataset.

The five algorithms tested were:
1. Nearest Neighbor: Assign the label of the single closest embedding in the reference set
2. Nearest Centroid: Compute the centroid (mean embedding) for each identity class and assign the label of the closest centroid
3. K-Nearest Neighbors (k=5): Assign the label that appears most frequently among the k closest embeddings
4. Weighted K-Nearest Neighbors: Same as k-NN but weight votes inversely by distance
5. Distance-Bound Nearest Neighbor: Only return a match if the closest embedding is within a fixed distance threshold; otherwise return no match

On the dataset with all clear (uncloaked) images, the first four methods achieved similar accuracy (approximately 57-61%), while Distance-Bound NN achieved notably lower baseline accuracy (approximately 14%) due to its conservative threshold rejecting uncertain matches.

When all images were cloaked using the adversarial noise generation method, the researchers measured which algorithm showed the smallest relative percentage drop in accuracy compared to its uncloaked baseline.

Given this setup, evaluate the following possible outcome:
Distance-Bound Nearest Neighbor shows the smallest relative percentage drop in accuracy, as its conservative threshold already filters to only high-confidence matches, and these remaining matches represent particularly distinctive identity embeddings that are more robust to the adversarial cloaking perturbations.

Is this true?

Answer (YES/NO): YES